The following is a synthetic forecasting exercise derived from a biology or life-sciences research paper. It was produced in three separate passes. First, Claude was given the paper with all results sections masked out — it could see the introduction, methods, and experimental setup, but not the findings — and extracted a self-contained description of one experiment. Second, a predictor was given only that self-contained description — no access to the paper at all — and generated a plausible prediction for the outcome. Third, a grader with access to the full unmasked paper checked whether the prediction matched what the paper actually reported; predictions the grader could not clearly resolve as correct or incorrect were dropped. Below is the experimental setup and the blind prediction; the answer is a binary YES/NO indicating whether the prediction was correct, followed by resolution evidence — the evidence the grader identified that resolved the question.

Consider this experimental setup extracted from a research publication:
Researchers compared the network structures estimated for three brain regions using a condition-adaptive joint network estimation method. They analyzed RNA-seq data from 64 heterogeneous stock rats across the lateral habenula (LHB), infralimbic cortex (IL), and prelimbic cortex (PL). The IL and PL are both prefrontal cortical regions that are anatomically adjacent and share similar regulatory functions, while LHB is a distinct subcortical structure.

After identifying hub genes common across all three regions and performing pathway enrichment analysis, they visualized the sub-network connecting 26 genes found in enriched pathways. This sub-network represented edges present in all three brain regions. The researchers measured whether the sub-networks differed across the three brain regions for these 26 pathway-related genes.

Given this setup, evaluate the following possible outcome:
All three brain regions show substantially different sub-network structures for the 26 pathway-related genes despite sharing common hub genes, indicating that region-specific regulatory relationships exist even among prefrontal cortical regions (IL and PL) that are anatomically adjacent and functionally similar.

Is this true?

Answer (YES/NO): NO